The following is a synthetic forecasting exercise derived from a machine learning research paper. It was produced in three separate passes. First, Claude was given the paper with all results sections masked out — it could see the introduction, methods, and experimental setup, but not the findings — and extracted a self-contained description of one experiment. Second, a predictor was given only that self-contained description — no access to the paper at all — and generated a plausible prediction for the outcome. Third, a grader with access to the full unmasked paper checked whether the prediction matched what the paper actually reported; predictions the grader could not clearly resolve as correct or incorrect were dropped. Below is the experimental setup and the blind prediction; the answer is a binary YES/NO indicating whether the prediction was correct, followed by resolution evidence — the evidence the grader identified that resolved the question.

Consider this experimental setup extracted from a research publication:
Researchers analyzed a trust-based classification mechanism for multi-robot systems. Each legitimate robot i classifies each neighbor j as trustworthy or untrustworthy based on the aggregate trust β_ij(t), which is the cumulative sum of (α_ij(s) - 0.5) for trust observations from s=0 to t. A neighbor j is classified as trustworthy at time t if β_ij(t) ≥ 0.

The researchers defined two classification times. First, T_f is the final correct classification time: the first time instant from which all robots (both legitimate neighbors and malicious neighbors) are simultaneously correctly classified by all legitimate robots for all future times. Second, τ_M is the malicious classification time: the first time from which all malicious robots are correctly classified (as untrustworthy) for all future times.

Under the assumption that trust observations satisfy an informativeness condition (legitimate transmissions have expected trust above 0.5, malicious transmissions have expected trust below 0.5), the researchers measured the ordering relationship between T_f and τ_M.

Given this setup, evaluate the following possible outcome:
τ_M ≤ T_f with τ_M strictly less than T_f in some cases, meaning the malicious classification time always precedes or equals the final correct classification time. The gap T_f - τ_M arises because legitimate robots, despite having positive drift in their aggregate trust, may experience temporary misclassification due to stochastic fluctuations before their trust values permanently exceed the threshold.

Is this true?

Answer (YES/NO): YES